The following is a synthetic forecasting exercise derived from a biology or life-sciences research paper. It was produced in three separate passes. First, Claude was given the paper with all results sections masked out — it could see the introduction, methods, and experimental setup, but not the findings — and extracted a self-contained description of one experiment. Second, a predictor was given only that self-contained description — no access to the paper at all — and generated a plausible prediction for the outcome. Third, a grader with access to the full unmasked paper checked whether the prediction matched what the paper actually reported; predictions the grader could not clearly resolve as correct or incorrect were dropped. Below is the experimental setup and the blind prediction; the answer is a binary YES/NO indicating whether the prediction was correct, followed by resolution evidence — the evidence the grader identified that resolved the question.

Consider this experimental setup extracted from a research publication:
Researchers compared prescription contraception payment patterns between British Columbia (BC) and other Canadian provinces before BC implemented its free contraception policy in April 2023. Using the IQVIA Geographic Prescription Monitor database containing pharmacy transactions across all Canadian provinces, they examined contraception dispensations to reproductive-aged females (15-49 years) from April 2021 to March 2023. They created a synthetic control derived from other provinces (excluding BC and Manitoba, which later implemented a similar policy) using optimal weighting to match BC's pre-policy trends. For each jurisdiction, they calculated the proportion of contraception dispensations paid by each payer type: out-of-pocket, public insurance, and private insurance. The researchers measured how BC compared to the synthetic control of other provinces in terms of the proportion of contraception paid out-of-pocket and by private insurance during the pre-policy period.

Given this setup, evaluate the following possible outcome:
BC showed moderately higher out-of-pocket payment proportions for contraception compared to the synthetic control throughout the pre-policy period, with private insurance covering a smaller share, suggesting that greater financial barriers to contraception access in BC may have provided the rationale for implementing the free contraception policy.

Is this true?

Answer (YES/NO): YES